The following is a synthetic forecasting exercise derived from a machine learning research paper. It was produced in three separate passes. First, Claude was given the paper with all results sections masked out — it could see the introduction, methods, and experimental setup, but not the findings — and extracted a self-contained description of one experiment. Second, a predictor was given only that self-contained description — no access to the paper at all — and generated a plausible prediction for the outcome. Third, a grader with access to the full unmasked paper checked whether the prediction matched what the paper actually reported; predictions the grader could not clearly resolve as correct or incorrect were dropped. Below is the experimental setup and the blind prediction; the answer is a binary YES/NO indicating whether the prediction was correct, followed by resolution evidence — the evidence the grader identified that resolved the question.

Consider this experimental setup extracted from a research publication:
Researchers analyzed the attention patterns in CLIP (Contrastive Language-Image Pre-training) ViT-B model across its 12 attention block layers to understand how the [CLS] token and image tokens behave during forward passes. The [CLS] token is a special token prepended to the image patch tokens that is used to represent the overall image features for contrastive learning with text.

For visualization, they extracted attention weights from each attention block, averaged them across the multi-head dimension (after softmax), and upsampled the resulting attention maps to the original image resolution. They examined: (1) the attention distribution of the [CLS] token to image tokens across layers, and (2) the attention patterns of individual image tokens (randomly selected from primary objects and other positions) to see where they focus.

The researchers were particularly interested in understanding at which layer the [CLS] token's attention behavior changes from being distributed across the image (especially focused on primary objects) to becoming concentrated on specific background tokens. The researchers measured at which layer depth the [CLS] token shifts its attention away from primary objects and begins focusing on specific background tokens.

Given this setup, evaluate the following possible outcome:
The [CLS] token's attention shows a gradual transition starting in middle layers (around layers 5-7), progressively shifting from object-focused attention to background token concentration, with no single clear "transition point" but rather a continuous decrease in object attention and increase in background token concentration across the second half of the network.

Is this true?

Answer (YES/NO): NO